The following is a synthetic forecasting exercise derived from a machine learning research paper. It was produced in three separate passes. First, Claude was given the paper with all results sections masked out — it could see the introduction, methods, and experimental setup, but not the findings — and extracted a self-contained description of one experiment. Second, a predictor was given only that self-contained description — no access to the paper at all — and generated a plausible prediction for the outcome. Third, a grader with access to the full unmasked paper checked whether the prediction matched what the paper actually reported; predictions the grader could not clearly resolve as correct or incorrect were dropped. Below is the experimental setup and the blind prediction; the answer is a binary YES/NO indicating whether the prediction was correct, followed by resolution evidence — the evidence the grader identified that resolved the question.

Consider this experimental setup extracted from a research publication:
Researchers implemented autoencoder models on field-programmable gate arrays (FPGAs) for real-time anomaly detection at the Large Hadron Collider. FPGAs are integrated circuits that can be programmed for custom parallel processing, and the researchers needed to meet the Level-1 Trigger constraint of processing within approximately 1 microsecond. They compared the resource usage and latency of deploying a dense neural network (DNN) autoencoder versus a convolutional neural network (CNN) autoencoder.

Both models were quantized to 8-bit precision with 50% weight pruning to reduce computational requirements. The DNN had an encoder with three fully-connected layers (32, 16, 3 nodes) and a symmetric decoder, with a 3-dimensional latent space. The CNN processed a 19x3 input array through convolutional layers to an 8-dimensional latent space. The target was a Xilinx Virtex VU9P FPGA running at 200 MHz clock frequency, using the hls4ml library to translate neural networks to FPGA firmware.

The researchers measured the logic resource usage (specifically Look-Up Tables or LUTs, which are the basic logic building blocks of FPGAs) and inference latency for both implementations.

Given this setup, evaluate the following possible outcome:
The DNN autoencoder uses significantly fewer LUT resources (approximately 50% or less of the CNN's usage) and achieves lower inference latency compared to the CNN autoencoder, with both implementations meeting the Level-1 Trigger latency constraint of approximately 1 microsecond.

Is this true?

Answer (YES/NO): NO